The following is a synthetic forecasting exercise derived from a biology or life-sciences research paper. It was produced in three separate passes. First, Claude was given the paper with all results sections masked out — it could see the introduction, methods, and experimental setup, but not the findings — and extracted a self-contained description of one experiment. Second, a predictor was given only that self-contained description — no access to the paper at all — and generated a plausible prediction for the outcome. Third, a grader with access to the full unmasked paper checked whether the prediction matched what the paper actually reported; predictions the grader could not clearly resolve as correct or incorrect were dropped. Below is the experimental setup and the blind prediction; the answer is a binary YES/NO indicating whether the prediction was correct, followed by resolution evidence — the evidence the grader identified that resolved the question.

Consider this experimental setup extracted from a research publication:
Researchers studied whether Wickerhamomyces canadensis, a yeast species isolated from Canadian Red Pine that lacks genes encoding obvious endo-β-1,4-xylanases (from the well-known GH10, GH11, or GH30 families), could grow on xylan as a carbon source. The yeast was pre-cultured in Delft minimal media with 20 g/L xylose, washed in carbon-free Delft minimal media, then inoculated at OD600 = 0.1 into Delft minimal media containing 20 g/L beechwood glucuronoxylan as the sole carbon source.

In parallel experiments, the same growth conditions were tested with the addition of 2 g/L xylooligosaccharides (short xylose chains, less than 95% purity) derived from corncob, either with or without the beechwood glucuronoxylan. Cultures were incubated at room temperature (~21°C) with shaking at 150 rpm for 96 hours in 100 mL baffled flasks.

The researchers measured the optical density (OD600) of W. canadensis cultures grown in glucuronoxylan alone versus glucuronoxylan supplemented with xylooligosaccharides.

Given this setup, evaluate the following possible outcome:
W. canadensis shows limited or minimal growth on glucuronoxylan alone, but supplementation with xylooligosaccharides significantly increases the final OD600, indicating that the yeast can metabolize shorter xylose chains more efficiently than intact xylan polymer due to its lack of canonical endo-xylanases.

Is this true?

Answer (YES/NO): NO